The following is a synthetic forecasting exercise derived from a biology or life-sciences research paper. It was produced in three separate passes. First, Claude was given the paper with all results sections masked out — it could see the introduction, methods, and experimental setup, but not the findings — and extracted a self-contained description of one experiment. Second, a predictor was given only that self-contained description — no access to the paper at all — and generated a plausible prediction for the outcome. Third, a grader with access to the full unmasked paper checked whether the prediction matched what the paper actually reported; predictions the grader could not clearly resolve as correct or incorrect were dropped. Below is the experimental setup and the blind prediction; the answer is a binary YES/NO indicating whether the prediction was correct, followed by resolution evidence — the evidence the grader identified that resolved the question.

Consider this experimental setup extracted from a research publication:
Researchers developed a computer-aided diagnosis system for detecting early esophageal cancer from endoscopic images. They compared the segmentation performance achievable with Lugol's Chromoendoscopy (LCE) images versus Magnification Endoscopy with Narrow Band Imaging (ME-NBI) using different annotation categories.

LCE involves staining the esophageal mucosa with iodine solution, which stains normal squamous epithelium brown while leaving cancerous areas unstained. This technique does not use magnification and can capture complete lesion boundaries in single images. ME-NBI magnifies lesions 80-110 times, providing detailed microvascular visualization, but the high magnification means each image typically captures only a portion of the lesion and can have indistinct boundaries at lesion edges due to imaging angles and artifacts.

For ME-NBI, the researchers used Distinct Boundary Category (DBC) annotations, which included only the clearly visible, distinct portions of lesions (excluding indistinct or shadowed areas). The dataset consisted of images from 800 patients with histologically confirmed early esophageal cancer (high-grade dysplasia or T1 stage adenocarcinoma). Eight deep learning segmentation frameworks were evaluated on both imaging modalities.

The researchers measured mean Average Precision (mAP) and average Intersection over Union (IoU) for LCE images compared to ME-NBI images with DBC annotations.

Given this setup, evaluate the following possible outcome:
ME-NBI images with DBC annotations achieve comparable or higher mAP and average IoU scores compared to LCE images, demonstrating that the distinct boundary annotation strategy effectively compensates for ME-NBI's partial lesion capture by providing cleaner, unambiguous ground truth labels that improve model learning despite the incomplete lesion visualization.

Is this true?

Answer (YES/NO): NO